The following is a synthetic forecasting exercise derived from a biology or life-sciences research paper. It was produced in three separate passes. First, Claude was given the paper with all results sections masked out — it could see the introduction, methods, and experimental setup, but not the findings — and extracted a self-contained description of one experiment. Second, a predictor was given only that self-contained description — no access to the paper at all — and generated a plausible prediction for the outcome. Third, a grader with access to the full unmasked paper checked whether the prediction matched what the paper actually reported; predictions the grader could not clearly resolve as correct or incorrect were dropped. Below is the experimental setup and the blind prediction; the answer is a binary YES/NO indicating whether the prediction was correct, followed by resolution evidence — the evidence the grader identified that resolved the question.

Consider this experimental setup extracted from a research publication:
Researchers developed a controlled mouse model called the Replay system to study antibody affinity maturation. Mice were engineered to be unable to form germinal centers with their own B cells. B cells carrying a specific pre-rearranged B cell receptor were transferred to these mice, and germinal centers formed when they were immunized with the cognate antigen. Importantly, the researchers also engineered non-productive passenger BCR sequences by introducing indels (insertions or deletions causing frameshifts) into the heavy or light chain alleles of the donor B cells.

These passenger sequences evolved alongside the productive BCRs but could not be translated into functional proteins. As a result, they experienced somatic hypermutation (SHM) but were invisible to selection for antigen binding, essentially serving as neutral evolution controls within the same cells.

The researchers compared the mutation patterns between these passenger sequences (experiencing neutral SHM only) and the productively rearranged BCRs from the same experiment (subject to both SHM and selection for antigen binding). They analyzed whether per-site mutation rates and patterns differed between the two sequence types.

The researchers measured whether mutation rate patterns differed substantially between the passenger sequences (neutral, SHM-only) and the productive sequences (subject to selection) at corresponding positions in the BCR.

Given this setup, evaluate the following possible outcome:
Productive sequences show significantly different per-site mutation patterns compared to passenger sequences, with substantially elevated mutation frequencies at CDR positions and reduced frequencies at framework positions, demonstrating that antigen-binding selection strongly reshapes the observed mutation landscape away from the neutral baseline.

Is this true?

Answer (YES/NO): NO